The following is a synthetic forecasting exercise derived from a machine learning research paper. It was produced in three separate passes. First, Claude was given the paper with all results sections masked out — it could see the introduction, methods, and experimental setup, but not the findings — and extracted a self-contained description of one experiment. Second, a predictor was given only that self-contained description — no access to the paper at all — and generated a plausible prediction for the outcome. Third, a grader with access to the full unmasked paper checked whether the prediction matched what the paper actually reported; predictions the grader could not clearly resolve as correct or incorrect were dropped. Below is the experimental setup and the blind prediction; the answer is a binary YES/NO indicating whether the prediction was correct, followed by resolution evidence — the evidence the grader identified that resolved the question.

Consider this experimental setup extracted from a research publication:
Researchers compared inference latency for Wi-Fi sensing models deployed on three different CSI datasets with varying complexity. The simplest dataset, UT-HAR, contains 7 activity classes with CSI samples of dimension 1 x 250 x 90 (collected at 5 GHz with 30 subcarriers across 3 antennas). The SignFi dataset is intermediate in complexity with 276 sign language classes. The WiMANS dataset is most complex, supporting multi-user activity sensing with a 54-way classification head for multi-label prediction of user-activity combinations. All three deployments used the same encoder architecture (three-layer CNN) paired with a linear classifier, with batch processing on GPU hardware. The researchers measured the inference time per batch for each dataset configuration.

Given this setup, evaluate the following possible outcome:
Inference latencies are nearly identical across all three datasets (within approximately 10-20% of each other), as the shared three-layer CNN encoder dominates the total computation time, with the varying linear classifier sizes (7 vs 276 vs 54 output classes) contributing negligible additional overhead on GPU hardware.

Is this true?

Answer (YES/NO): NO